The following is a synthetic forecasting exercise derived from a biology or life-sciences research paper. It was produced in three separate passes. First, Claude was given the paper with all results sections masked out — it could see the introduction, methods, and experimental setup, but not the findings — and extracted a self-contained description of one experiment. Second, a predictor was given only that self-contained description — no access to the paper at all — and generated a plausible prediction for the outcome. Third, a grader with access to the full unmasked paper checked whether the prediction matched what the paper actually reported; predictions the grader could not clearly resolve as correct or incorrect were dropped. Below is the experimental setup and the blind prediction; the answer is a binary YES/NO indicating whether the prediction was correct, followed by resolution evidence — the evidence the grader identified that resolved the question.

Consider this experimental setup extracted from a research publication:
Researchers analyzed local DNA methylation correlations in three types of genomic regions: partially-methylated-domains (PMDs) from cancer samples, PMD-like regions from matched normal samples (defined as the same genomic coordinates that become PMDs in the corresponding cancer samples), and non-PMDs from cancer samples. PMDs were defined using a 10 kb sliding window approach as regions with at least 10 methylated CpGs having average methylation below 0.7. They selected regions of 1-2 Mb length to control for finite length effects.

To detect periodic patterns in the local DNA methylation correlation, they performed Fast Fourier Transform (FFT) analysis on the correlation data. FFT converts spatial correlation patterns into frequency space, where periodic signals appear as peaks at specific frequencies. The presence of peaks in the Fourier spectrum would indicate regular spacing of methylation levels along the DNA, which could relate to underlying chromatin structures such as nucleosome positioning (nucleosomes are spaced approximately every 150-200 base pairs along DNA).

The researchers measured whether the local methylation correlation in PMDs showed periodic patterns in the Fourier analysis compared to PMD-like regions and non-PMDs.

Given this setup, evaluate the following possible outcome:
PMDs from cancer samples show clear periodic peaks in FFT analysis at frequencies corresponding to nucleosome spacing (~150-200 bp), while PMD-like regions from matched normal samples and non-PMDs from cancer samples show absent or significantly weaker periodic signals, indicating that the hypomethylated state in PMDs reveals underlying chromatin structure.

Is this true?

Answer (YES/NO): YES